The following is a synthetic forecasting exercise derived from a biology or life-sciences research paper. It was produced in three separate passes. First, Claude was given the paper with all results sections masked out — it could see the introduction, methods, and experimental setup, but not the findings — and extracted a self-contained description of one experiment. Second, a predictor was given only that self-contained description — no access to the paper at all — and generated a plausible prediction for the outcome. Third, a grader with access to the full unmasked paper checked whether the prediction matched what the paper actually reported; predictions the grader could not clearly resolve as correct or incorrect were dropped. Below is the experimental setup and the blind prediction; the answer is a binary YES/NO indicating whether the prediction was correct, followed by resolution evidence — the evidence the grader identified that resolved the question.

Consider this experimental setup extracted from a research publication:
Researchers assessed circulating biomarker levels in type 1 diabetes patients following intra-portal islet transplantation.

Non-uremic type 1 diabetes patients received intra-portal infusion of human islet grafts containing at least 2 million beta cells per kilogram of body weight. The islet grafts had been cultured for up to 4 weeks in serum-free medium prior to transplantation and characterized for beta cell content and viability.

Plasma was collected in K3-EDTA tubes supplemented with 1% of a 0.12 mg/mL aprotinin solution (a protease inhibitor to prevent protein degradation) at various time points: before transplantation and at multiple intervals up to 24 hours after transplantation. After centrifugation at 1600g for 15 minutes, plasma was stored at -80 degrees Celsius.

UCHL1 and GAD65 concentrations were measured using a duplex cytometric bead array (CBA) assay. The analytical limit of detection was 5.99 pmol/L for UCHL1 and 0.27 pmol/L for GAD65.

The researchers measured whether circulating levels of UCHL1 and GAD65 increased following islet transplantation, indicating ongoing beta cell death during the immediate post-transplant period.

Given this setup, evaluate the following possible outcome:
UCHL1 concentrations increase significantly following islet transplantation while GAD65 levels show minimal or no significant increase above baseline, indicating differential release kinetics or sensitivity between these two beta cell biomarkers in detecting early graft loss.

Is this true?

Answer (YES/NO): NO